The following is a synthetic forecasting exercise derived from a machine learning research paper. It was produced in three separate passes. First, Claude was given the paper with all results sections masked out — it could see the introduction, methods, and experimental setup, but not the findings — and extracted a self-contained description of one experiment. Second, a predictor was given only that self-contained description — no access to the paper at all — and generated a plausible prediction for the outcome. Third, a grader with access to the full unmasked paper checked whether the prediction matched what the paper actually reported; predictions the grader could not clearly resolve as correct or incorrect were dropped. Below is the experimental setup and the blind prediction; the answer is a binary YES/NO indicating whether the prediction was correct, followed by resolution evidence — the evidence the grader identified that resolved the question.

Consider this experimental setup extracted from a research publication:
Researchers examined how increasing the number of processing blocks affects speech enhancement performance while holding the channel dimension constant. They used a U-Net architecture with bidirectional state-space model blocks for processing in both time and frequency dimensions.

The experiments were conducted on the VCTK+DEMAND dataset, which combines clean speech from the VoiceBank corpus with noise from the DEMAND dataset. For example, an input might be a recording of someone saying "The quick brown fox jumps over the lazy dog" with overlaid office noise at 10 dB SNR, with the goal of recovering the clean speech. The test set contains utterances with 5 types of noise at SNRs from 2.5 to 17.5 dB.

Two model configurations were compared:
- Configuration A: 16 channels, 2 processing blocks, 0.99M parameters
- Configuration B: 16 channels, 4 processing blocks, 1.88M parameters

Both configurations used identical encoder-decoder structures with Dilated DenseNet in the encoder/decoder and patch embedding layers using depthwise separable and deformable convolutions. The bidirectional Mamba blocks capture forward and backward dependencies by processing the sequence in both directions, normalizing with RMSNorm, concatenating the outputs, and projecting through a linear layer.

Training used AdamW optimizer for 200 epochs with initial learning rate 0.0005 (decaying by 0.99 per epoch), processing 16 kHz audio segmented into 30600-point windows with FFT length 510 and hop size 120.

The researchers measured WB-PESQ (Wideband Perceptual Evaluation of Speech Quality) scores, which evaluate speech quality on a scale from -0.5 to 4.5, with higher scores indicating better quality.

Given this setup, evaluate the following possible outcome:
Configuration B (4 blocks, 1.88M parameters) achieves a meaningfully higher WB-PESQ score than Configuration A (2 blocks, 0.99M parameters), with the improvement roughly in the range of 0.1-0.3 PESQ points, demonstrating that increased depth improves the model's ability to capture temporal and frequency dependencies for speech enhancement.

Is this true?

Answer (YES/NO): NO